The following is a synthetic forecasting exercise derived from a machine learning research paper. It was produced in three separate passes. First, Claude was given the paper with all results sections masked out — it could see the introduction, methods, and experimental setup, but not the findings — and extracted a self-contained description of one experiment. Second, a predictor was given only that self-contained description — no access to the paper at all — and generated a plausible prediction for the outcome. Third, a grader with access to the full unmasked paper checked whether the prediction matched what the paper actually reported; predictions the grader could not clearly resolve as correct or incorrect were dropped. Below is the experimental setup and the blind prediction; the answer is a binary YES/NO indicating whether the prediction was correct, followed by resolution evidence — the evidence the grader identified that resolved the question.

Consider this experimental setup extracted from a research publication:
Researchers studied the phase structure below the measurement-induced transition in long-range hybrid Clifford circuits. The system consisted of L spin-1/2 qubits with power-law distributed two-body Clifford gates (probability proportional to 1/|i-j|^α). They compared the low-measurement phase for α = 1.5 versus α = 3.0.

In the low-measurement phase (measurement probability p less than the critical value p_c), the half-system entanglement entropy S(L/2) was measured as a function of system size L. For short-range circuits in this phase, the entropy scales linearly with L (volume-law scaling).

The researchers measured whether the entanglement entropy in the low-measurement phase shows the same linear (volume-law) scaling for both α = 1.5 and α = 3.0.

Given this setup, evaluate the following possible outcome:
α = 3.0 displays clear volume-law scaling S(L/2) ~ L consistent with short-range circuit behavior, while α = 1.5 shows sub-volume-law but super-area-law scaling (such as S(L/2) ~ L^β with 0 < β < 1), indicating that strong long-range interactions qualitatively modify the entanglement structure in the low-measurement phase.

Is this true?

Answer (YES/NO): NO